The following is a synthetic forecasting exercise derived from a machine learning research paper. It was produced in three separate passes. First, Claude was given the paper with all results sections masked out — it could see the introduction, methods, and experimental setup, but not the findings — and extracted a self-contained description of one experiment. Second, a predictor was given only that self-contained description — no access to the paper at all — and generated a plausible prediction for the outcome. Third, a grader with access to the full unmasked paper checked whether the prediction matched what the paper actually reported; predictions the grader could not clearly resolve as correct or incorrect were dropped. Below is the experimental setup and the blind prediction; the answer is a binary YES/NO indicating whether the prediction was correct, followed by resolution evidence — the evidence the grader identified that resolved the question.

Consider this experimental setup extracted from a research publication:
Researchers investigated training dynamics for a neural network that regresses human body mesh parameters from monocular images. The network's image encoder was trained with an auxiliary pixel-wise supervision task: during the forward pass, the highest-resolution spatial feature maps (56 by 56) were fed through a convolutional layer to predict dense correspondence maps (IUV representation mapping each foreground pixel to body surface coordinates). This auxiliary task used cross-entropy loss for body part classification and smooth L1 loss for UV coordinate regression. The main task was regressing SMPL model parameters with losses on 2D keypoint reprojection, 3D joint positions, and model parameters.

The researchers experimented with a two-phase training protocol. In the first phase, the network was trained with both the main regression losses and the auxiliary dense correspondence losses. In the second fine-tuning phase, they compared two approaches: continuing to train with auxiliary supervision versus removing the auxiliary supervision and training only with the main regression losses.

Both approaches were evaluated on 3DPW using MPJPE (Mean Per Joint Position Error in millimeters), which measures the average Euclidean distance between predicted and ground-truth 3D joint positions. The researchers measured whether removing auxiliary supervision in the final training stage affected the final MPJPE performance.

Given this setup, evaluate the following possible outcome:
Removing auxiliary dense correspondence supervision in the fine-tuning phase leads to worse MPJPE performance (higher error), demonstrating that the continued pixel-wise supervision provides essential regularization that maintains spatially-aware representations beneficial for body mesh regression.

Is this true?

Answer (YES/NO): NO